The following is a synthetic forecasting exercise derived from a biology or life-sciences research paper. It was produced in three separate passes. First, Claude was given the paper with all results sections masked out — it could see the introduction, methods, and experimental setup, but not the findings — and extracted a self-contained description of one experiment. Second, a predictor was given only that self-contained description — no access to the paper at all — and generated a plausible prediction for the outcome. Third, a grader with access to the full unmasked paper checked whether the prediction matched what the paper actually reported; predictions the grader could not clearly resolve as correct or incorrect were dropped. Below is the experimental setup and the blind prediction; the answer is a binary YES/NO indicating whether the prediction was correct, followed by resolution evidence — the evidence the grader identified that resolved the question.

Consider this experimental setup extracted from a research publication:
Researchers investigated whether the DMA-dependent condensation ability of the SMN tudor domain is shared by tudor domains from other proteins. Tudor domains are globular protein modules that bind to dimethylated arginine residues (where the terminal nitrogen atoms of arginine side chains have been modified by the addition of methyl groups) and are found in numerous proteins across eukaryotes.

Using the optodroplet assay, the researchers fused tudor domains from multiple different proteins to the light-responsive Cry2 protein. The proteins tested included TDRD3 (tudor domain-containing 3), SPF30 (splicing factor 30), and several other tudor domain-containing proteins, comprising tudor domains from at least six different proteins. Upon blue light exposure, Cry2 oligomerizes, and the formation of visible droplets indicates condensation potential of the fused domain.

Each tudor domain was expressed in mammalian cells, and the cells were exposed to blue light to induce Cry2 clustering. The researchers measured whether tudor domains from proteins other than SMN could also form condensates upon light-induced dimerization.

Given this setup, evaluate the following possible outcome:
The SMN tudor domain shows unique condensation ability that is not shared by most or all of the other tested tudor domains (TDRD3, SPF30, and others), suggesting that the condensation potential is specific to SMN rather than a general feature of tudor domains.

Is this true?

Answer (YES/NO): NO